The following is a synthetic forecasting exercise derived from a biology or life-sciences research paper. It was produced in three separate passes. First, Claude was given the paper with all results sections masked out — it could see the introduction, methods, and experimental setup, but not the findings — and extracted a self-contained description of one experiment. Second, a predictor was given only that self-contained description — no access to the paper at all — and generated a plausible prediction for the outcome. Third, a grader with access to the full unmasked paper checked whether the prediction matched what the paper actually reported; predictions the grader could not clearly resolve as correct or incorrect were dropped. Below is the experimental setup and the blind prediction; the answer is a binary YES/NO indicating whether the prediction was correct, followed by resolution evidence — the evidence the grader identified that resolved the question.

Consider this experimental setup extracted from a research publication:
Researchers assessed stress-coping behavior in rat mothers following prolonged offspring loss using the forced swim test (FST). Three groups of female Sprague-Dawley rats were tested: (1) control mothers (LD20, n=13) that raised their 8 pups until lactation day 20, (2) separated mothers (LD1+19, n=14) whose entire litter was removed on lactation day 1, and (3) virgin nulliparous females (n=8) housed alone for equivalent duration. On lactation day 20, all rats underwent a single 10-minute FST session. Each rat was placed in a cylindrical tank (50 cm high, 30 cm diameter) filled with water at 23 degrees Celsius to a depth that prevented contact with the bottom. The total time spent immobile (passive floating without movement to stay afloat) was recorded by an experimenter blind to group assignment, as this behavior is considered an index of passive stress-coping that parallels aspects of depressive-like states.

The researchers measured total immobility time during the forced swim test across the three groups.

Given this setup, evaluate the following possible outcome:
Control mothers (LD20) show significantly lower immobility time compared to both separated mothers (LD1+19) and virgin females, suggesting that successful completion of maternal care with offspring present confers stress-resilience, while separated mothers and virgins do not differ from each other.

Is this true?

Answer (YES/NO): NO